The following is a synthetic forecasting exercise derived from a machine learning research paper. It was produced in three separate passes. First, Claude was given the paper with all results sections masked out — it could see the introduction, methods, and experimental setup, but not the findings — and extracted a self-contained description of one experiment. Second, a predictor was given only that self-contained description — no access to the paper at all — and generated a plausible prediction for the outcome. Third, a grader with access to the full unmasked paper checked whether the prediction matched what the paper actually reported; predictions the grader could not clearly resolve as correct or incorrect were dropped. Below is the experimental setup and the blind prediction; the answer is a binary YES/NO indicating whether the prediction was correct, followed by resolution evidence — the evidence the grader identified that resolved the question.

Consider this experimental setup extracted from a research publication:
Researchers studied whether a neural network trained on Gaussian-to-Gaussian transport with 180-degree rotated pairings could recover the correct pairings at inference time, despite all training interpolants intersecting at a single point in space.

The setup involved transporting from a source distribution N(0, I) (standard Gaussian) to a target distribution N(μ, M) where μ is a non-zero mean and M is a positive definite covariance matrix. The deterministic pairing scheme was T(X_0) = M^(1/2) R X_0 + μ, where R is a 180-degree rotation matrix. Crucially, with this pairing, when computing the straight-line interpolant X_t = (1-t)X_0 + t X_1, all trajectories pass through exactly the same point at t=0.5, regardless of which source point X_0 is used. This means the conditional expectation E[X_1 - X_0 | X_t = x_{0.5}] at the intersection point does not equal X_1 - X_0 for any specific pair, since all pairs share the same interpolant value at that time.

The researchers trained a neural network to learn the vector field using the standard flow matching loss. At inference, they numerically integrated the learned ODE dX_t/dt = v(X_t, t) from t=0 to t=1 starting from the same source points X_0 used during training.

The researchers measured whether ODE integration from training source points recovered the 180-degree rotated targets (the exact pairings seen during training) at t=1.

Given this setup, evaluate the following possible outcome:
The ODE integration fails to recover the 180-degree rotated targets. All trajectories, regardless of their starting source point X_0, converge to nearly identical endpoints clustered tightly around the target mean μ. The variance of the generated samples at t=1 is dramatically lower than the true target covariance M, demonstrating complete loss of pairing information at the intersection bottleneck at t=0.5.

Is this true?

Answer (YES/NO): NO